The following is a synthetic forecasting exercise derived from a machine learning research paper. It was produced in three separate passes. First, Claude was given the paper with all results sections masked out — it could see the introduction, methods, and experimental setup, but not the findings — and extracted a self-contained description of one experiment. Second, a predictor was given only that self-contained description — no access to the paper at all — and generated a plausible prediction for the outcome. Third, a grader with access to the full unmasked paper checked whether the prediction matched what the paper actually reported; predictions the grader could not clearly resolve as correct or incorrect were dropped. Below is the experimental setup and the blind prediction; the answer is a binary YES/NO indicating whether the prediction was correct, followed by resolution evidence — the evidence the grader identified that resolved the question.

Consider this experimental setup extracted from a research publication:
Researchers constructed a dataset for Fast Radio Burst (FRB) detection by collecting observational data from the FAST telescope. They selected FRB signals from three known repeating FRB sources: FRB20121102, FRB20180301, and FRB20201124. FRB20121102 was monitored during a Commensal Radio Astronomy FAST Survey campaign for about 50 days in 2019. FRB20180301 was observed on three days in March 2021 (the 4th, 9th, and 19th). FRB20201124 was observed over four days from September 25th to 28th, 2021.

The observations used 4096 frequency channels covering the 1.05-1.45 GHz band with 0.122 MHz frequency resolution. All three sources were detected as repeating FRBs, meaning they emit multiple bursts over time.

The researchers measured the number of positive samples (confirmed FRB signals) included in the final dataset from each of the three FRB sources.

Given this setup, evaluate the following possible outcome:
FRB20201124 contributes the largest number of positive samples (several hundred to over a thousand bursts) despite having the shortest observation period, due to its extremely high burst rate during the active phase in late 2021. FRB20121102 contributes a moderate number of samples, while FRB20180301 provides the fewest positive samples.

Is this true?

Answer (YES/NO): NO